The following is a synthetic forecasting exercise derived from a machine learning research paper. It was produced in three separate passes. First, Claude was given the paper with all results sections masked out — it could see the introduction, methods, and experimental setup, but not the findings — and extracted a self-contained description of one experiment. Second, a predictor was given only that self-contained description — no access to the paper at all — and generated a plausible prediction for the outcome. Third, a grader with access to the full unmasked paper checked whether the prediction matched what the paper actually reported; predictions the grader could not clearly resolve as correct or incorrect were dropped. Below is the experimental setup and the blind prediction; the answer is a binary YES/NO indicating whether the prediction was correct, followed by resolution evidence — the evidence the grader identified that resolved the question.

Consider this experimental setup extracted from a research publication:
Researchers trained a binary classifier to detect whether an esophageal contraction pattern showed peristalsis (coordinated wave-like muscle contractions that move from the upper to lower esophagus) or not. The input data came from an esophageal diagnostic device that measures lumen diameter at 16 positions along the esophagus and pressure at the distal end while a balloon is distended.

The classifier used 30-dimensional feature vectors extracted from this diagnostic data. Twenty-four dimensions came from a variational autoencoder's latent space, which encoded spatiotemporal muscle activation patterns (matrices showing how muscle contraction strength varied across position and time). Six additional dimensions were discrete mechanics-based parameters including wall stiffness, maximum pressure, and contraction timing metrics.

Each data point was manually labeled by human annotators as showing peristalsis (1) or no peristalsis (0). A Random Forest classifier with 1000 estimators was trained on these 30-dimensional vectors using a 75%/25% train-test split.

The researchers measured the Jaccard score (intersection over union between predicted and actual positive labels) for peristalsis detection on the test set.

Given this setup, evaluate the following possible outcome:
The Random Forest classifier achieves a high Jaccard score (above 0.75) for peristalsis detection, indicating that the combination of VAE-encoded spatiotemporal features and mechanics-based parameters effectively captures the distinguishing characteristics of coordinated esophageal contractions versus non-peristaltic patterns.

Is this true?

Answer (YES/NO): YES